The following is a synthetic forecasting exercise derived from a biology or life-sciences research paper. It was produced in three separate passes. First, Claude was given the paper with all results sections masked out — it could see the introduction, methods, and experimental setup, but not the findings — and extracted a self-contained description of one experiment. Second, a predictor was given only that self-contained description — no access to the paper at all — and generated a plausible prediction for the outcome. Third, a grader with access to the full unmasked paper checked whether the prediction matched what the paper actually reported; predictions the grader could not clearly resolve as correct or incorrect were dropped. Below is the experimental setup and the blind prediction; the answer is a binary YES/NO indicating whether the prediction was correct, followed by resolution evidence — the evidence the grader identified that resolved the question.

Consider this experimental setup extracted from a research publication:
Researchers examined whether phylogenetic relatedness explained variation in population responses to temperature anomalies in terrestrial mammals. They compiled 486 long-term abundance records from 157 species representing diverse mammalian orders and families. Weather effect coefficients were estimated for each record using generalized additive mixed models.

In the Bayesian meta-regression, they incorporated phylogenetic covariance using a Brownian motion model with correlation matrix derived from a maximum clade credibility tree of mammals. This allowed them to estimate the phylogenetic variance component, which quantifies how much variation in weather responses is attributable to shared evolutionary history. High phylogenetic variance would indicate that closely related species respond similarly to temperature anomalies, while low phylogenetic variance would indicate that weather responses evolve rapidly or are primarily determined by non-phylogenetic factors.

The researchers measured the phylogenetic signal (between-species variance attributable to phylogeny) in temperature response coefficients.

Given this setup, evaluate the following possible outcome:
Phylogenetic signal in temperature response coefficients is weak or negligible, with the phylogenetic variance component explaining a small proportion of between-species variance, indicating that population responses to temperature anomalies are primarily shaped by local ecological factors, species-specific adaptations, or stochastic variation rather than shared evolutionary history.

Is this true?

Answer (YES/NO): YES